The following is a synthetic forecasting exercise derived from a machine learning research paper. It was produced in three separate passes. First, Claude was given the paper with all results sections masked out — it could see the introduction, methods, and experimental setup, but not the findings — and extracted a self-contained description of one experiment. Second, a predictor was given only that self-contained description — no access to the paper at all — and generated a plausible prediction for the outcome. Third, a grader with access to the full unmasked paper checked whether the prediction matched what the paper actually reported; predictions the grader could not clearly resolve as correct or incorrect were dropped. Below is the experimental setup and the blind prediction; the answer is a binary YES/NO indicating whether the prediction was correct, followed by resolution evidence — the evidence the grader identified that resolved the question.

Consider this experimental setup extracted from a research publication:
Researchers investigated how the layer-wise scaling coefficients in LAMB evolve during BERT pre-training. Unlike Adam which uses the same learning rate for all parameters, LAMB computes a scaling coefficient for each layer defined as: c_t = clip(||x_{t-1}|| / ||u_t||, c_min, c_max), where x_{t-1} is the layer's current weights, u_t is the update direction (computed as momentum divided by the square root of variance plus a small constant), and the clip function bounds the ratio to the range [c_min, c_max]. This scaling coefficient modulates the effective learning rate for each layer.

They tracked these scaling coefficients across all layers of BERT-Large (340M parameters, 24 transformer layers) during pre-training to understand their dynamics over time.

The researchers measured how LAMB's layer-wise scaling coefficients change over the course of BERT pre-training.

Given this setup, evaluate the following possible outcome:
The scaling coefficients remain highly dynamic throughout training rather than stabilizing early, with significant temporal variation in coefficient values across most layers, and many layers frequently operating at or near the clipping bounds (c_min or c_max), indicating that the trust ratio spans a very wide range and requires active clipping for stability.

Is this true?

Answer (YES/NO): NO